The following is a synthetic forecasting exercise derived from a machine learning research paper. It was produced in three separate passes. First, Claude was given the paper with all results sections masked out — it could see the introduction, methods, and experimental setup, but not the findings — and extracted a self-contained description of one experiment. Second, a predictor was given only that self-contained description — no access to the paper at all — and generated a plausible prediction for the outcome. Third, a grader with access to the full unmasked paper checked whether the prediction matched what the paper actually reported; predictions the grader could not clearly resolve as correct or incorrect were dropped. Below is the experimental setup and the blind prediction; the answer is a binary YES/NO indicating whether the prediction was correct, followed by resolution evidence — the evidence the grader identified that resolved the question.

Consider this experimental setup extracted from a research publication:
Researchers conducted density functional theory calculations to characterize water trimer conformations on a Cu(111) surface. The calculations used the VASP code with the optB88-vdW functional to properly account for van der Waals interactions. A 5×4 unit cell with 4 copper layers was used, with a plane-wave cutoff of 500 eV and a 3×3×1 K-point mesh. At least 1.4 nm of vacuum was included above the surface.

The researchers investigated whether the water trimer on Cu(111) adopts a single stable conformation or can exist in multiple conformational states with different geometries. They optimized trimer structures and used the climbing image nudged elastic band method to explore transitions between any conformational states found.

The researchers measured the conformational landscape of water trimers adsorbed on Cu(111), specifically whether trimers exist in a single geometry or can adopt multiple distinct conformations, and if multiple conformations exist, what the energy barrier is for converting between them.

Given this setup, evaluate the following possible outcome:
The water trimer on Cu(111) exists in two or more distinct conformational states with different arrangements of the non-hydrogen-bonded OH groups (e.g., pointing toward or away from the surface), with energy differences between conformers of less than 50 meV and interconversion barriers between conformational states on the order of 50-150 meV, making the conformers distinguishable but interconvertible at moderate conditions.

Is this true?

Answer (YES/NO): NO